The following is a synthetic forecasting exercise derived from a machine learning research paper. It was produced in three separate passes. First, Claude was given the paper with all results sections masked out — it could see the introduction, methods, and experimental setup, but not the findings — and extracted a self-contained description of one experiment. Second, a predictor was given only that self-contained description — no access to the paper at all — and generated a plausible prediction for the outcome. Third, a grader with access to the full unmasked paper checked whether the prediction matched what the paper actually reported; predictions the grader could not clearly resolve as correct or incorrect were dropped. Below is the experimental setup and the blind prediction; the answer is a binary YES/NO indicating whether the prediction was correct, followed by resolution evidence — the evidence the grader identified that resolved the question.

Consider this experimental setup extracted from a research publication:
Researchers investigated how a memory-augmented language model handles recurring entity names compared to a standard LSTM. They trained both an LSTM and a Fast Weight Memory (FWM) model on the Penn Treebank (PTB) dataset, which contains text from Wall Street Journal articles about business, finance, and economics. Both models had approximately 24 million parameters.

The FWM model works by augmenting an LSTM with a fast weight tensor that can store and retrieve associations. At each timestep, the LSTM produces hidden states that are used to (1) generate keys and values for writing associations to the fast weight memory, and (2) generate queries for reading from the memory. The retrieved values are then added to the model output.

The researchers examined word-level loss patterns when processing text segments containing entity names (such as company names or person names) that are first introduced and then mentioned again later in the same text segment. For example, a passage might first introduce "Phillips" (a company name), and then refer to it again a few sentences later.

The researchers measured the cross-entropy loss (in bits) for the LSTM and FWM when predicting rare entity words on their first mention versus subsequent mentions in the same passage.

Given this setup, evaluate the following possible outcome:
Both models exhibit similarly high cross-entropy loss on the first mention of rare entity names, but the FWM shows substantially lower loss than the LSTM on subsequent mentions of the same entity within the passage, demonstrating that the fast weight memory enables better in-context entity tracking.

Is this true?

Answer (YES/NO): YES